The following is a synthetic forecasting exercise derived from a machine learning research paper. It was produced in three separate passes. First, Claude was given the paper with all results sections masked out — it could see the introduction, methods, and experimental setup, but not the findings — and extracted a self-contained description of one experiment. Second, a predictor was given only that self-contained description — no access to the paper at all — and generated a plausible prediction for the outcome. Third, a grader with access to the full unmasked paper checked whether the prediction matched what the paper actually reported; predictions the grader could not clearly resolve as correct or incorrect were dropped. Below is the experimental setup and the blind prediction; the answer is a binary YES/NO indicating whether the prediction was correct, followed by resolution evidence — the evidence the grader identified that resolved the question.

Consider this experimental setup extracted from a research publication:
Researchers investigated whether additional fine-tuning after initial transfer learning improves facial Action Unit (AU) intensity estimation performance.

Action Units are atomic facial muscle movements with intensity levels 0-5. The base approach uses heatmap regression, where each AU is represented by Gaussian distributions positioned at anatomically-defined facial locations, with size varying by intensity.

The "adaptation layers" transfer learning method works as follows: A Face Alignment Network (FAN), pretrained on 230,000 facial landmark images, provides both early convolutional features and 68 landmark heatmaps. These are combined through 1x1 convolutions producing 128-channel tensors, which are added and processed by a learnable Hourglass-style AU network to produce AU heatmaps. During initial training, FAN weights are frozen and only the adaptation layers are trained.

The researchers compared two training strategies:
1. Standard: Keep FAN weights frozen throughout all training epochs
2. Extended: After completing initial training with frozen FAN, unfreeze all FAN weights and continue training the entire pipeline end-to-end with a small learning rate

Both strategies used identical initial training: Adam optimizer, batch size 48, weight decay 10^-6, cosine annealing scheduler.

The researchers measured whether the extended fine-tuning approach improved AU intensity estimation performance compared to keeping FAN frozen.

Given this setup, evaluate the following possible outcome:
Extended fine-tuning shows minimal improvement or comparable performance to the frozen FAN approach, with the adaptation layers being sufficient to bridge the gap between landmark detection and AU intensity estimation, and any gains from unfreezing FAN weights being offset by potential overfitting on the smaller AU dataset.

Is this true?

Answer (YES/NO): YES